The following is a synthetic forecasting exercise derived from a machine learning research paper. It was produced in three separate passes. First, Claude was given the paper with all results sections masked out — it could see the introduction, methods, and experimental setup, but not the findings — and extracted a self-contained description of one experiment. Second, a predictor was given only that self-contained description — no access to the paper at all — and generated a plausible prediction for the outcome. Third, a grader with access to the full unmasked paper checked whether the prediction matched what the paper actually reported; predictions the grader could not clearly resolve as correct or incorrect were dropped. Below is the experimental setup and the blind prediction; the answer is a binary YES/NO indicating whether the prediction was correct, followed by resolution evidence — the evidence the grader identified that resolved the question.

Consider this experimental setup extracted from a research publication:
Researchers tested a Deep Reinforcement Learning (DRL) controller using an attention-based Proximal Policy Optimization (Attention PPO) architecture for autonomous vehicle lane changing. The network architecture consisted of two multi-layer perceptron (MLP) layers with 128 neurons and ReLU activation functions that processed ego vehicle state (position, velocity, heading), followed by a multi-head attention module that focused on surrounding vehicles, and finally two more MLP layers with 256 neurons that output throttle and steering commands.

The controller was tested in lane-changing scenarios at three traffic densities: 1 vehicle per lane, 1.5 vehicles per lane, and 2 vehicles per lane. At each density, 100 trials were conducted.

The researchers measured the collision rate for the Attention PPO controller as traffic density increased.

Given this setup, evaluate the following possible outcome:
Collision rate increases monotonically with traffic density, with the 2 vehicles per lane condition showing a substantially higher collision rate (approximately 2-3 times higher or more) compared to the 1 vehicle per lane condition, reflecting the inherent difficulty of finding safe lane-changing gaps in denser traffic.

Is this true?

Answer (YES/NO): YES